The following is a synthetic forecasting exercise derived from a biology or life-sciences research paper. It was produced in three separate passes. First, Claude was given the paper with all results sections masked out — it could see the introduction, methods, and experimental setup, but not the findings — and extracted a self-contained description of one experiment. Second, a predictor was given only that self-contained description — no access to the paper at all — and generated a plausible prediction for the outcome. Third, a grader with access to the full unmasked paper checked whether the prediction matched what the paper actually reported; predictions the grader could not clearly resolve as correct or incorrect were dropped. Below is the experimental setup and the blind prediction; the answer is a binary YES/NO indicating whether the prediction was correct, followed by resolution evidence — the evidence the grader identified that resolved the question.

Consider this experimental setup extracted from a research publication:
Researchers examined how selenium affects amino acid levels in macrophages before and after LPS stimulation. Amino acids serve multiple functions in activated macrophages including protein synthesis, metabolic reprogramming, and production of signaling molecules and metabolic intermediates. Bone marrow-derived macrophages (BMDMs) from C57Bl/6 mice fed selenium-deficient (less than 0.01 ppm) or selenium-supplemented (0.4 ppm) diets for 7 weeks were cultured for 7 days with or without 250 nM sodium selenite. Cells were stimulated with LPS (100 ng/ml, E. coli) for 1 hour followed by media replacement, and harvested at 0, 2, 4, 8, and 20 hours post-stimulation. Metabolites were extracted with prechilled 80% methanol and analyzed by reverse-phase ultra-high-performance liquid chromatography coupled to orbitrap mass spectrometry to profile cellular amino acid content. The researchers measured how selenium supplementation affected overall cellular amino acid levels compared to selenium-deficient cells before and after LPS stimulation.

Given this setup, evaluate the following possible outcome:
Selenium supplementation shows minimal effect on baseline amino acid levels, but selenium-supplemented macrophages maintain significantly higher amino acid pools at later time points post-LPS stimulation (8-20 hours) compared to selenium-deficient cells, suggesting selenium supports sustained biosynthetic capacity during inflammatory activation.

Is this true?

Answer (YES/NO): NO